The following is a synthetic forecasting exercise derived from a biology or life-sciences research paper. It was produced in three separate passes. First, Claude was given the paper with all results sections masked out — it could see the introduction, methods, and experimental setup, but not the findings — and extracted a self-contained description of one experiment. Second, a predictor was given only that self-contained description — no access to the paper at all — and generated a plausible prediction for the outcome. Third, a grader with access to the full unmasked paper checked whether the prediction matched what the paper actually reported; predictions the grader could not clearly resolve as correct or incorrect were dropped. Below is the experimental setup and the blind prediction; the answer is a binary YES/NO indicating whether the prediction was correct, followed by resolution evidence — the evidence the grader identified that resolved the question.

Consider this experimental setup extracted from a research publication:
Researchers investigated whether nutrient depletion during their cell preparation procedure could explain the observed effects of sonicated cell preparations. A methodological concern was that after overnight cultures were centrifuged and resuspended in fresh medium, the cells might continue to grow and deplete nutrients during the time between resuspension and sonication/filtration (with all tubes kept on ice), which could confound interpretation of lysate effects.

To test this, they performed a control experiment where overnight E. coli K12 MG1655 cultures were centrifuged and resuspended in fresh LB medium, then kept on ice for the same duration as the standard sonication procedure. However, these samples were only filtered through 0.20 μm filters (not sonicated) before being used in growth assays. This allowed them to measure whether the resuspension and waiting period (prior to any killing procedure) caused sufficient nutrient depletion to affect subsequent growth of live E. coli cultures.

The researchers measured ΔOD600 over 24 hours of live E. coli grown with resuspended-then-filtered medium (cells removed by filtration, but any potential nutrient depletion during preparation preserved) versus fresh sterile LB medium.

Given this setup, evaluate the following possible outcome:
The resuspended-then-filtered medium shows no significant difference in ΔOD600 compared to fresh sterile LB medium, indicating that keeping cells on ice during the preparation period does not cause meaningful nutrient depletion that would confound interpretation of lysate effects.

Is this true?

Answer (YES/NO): YES